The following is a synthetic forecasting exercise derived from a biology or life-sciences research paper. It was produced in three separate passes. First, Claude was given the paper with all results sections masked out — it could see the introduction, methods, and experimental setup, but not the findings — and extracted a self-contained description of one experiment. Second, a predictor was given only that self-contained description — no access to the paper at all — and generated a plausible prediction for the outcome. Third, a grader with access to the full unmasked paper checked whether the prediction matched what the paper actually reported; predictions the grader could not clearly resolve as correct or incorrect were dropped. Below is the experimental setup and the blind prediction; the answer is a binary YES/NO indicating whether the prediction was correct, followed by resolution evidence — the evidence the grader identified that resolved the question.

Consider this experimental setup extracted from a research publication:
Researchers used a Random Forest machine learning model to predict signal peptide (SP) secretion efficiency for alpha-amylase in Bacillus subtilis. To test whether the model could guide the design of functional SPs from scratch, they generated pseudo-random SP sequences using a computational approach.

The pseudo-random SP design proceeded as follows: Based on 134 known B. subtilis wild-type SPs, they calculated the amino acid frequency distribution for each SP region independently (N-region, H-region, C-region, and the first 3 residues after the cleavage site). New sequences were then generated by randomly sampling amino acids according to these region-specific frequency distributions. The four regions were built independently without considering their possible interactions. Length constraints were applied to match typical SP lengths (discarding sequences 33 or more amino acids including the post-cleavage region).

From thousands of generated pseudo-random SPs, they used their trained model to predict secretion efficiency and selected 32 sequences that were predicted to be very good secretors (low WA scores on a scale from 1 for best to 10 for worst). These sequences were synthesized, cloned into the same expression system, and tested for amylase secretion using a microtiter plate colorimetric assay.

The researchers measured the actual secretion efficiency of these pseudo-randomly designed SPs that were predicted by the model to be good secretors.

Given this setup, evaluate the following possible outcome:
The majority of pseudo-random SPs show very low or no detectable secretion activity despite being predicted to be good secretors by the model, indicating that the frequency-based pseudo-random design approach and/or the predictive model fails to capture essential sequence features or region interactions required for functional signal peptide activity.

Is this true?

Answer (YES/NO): NO